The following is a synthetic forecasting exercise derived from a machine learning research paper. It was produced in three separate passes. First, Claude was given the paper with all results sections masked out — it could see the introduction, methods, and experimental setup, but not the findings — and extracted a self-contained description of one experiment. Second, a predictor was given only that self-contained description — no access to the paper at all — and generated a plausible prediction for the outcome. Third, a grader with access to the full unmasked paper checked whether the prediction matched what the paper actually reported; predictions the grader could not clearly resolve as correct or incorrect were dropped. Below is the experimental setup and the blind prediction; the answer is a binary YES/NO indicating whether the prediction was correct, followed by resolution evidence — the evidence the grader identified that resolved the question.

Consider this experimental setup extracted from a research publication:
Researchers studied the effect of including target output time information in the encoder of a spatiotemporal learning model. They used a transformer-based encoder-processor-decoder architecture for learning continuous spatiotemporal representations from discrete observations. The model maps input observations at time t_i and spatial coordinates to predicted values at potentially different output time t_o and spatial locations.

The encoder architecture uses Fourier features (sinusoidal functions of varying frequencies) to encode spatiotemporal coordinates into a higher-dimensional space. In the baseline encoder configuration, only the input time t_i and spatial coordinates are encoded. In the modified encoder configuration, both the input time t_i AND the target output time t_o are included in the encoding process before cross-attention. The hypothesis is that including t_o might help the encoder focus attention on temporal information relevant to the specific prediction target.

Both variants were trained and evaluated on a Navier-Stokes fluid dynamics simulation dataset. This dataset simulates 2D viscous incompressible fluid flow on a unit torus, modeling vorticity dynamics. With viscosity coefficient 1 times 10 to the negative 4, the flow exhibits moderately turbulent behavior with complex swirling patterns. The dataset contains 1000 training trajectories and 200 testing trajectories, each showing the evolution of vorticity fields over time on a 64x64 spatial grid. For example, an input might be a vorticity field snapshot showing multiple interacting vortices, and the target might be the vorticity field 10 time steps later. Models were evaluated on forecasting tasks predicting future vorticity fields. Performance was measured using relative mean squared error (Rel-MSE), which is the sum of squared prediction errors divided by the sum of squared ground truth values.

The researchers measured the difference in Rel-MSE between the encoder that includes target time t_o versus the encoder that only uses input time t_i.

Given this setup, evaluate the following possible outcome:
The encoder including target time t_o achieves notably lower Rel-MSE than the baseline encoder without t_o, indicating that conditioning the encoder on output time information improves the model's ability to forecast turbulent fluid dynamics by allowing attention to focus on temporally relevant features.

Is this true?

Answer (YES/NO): YES